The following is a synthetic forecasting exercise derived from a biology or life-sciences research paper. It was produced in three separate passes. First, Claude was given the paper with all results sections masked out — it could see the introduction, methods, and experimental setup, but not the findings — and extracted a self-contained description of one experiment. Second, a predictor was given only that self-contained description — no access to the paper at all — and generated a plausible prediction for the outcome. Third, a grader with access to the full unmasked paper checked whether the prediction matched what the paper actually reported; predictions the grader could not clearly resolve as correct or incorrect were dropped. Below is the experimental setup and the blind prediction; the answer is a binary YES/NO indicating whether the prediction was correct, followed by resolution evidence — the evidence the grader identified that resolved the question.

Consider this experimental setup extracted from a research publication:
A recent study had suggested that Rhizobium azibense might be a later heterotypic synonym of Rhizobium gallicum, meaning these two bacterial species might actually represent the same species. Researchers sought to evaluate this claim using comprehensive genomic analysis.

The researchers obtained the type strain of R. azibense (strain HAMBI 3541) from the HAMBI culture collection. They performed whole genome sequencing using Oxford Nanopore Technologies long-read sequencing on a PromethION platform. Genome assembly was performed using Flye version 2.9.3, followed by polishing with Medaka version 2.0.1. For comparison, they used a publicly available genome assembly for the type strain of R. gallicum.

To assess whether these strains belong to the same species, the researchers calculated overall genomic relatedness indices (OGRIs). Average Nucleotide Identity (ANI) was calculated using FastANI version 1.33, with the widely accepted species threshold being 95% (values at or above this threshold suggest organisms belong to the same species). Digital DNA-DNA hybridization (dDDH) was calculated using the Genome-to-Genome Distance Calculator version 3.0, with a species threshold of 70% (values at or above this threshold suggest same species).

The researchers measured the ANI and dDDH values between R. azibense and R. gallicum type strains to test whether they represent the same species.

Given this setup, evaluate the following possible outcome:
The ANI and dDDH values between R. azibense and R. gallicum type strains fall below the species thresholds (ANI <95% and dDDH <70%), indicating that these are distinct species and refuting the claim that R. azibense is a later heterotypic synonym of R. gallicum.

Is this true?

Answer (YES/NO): YES